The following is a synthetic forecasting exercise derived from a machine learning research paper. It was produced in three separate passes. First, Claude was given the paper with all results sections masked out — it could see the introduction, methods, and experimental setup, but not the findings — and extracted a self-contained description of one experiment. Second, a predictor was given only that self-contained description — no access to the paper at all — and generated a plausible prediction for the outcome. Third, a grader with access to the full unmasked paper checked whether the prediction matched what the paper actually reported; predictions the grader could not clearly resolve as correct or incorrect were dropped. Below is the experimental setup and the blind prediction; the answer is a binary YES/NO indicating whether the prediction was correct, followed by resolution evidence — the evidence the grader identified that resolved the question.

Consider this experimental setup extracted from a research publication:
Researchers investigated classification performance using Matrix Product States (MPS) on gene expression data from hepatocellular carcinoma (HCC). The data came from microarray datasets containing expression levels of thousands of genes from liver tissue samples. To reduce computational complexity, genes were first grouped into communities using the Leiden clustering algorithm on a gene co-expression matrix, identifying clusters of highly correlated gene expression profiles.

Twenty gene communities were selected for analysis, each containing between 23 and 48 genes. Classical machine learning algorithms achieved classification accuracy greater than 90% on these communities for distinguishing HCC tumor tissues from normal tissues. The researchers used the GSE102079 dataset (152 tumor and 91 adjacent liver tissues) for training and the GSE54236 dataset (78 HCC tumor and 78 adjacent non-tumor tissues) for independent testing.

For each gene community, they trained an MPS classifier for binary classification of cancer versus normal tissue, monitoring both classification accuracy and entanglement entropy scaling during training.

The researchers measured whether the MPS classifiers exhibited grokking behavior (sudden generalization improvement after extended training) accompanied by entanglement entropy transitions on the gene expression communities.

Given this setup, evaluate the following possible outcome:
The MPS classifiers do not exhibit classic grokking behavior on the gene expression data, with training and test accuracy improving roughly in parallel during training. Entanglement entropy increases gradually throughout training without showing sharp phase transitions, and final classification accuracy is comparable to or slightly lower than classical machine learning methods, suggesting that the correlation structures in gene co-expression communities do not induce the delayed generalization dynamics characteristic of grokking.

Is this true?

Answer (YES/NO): NO